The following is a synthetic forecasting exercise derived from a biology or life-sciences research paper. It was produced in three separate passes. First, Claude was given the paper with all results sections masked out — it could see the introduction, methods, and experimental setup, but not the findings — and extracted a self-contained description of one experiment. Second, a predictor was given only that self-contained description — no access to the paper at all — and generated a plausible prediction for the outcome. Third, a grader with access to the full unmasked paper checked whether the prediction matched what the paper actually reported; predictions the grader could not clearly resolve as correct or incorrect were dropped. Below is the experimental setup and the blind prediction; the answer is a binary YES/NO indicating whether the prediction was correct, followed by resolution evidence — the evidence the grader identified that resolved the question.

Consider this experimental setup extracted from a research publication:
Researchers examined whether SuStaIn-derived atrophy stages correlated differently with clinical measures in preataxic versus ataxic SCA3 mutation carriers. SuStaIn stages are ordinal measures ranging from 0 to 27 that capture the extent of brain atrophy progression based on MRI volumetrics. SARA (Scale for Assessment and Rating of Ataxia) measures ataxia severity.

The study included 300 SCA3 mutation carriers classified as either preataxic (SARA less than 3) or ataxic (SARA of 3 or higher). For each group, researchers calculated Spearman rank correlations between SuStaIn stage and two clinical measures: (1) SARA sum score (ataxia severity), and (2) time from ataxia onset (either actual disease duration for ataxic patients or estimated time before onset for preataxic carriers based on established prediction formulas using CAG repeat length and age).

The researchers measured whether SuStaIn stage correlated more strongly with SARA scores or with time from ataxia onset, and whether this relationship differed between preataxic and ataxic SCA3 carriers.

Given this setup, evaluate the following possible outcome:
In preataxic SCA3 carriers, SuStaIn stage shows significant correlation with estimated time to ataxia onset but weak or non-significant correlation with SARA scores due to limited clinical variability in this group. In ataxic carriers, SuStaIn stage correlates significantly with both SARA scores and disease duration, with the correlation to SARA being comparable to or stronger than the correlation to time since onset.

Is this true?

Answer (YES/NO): NO